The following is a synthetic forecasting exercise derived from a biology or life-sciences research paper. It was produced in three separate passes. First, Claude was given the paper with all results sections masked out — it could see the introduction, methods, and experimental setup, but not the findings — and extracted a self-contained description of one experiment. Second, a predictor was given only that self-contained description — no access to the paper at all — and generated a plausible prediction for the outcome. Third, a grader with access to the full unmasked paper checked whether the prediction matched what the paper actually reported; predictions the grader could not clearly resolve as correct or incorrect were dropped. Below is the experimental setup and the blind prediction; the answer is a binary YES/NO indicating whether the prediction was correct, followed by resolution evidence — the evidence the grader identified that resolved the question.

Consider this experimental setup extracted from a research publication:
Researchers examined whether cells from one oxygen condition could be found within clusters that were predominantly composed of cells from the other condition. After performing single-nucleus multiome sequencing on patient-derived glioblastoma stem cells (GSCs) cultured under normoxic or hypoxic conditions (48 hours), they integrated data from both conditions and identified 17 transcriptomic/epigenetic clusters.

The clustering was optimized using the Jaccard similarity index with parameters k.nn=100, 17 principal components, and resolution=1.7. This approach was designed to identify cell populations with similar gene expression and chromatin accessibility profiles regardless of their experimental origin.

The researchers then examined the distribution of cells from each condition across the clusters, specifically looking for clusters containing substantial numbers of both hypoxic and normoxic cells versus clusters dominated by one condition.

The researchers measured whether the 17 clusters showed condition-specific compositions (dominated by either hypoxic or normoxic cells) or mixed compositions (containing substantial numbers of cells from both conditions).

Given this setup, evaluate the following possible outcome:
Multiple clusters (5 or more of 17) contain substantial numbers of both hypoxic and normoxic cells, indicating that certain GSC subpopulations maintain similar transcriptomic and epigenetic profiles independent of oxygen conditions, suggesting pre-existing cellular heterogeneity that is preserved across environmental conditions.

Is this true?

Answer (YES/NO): YES